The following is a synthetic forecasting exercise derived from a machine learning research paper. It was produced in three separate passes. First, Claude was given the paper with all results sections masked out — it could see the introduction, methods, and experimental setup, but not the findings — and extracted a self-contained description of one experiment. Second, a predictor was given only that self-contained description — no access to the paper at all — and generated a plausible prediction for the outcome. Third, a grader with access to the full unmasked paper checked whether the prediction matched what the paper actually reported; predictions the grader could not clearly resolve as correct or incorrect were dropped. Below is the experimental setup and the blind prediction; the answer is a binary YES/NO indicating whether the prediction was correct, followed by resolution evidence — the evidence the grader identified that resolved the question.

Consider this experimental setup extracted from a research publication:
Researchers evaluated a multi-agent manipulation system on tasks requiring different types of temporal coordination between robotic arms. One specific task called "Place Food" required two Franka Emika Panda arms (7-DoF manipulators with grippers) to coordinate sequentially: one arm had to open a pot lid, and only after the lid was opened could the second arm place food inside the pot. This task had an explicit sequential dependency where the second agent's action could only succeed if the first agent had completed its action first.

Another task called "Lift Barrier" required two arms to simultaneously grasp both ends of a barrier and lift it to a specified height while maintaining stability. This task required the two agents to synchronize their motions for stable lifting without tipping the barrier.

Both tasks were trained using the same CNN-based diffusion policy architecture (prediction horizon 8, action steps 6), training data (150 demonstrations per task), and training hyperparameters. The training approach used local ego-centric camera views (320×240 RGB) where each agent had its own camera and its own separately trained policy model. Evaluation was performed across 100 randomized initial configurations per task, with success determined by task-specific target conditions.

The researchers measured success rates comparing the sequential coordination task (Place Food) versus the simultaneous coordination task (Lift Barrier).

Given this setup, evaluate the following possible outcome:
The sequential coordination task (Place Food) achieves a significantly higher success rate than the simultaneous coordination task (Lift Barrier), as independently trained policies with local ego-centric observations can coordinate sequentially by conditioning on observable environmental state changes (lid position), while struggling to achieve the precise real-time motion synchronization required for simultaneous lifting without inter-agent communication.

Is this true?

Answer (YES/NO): NO